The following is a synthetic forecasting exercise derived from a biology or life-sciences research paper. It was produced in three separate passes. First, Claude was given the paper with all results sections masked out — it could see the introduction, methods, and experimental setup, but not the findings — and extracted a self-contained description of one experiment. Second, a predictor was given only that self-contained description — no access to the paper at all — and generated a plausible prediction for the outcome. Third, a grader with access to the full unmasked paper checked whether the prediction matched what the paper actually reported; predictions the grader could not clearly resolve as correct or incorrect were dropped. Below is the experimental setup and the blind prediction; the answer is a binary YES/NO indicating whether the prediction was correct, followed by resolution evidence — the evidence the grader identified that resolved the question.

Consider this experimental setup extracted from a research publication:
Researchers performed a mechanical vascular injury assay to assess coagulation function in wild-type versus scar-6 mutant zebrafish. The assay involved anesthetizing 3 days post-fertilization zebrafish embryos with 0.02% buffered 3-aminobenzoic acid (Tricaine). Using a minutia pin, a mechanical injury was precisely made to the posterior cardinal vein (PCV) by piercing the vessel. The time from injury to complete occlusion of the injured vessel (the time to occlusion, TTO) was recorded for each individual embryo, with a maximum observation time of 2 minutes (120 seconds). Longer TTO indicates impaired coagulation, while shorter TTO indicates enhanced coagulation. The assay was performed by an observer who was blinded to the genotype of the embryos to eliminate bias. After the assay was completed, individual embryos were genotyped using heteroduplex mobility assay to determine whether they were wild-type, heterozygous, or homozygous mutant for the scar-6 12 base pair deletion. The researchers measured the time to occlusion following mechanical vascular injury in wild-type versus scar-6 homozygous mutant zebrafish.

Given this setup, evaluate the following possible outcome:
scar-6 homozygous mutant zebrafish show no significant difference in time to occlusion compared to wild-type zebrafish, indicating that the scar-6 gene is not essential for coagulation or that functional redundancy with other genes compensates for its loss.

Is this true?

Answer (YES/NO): NO